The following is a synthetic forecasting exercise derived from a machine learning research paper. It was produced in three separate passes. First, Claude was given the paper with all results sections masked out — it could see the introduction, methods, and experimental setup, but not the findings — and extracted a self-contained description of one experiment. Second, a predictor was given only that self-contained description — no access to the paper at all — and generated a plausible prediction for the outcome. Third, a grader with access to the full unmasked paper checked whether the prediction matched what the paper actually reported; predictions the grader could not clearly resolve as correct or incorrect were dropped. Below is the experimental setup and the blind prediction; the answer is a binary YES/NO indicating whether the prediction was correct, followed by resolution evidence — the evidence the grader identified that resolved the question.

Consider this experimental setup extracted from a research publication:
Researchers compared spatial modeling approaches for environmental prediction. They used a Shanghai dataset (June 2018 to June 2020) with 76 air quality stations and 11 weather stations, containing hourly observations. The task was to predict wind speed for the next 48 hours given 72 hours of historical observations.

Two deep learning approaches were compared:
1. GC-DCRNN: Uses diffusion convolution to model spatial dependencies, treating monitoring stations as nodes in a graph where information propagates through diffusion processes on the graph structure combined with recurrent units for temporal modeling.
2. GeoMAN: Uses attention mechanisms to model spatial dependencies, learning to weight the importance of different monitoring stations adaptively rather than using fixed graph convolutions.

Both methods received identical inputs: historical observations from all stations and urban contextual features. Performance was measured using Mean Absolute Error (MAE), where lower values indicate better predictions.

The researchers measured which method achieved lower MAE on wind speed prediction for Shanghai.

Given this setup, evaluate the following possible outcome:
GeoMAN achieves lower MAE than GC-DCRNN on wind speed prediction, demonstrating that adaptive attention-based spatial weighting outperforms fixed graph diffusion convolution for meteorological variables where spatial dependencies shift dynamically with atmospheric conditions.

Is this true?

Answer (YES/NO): NO